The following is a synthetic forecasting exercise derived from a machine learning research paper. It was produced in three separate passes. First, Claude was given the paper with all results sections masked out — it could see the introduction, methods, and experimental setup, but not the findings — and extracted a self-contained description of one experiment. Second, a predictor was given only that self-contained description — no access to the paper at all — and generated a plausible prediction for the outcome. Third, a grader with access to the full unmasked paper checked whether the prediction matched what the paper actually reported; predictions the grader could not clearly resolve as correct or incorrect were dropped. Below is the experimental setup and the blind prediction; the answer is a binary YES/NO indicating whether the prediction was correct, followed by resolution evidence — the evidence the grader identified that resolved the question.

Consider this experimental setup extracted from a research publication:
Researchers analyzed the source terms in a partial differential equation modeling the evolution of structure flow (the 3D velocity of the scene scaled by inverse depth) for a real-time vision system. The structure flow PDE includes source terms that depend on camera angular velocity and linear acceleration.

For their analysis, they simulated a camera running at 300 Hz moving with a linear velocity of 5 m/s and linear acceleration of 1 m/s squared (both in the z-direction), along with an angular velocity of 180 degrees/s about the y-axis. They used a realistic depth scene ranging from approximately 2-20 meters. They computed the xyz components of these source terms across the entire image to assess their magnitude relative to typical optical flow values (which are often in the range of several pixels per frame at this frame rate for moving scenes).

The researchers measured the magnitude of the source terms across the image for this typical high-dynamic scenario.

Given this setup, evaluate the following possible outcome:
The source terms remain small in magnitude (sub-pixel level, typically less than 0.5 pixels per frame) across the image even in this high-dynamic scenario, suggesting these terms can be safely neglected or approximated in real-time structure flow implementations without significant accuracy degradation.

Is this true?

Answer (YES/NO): YES